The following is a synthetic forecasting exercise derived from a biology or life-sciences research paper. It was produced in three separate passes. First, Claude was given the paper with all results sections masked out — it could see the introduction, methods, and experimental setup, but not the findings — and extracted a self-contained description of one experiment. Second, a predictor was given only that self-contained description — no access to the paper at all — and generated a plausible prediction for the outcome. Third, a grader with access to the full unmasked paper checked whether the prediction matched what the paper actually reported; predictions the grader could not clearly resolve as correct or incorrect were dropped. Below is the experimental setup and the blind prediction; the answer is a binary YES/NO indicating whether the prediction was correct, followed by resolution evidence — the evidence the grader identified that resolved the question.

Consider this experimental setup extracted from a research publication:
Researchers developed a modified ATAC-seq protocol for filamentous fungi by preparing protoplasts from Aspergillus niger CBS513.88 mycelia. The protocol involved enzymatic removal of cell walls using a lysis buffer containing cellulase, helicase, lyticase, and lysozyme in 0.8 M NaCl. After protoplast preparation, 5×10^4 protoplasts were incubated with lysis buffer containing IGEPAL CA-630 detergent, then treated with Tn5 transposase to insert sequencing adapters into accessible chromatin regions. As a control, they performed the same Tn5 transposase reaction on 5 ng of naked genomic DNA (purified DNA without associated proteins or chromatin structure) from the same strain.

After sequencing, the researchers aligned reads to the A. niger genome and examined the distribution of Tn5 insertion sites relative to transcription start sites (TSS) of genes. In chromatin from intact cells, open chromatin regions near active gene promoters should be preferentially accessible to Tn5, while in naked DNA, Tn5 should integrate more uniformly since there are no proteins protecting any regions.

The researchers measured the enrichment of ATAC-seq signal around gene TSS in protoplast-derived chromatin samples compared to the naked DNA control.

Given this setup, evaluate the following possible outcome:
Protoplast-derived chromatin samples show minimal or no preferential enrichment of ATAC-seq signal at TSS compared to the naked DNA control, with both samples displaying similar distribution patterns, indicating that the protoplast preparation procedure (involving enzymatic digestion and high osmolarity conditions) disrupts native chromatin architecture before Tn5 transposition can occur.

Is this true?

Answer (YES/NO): NO